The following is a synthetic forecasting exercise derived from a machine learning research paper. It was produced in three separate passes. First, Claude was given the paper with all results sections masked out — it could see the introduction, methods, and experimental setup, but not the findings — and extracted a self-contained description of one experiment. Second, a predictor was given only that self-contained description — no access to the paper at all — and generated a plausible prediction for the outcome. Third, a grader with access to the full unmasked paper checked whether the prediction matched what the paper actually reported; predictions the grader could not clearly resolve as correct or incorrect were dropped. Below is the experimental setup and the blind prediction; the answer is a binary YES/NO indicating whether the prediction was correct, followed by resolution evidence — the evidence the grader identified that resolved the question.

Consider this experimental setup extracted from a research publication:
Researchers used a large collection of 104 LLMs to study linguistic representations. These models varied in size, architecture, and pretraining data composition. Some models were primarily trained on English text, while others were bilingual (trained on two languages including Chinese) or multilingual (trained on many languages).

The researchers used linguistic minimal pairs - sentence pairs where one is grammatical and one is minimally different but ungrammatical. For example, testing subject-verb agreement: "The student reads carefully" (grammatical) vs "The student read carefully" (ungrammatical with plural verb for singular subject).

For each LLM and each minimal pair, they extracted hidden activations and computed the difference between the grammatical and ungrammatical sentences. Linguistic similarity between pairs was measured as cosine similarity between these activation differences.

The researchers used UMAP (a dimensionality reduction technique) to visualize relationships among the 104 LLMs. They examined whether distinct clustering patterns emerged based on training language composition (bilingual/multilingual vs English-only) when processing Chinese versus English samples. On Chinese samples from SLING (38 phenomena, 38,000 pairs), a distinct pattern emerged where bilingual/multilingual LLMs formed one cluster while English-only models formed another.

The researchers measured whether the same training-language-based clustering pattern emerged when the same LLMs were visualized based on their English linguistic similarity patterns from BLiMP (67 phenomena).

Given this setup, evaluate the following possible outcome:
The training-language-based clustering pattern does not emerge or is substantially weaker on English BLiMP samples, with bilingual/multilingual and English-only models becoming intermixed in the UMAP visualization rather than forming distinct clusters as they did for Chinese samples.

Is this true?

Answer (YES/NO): YES